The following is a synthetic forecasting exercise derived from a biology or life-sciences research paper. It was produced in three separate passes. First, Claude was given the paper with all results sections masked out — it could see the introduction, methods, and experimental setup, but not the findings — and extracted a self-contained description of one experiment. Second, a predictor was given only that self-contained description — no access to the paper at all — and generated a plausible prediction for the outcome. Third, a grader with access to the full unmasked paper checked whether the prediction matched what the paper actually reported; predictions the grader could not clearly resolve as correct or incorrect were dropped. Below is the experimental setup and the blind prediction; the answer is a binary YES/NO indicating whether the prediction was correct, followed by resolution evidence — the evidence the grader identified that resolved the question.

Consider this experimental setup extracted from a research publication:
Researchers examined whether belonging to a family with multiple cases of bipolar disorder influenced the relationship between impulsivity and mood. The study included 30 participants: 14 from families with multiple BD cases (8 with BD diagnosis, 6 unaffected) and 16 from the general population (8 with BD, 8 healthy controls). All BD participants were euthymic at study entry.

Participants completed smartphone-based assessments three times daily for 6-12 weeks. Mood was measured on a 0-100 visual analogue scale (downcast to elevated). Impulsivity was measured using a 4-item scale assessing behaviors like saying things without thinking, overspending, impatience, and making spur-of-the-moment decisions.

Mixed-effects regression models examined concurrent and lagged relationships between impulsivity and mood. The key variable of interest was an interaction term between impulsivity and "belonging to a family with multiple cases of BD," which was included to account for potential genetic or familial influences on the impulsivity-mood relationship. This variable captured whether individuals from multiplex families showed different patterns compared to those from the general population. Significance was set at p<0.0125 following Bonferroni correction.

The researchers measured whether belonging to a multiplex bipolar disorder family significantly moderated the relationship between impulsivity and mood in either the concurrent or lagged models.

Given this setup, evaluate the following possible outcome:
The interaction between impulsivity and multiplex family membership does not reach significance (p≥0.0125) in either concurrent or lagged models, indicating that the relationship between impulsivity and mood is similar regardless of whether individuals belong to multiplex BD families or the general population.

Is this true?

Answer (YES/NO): YES